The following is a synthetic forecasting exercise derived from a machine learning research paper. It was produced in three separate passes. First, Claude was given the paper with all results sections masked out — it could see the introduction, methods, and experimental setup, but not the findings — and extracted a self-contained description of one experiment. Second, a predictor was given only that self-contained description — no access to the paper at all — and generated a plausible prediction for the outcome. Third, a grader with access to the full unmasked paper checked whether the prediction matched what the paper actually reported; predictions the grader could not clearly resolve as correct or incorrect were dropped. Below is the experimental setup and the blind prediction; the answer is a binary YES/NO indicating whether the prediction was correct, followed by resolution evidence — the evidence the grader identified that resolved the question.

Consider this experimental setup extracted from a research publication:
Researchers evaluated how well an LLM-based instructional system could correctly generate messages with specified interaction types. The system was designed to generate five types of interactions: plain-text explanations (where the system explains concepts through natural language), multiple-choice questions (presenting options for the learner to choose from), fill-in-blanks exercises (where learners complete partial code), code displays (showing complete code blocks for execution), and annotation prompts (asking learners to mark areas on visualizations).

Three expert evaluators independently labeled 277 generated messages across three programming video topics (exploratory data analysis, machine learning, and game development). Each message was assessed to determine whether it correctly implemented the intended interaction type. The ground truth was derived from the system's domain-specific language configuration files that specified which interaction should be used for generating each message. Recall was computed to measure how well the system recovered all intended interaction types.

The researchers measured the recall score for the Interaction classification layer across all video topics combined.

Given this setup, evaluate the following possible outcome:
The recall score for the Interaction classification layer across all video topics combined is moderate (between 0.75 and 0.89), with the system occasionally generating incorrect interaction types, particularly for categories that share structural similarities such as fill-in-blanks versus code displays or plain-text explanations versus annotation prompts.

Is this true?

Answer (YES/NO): NO